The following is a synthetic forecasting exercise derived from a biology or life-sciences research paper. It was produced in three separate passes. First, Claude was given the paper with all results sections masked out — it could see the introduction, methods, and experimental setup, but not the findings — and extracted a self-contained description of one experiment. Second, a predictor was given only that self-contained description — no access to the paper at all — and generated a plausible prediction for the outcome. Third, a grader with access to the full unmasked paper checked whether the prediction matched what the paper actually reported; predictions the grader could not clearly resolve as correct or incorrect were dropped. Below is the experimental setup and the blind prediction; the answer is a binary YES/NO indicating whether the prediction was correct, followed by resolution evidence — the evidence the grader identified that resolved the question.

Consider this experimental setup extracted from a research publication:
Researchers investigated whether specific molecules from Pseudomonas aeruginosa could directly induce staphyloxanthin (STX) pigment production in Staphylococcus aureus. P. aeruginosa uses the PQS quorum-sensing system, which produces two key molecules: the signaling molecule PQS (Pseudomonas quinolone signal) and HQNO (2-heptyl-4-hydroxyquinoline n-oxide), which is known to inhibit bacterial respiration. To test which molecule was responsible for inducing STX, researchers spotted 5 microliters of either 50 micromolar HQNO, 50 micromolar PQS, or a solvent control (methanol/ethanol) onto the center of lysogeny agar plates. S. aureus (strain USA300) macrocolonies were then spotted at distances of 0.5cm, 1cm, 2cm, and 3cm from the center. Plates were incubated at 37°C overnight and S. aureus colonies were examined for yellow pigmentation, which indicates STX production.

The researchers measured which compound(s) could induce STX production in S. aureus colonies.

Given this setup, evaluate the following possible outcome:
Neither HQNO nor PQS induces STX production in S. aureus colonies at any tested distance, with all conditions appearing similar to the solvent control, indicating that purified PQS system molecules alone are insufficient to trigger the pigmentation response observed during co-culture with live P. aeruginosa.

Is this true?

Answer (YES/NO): NO